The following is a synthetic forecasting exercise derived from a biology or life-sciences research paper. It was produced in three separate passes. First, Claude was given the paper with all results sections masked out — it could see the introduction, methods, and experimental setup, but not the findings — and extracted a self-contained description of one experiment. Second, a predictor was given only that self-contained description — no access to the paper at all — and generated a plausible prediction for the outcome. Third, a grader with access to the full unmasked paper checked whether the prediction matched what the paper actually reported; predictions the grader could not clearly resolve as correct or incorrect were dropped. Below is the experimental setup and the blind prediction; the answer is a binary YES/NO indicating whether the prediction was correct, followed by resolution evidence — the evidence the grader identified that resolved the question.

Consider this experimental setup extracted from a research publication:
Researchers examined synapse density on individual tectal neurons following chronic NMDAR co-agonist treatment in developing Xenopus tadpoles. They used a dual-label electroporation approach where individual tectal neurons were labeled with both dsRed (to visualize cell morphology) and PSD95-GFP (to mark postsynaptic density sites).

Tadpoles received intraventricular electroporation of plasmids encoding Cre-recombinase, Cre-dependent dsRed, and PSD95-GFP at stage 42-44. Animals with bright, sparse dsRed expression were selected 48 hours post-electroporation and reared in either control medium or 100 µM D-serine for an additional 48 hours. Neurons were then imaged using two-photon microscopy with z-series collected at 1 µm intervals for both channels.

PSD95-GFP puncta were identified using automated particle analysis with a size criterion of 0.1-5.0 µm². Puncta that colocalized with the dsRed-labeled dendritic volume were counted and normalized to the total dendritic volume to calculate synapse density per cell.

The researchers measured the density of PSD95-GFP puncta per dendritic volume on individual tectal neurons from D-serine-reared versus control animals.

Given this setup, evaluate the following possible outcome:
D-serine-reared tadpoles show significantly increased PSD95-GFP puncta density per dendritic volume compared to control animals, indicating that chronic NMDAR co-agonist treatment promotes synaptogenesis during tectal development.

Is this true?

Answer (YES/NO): YES